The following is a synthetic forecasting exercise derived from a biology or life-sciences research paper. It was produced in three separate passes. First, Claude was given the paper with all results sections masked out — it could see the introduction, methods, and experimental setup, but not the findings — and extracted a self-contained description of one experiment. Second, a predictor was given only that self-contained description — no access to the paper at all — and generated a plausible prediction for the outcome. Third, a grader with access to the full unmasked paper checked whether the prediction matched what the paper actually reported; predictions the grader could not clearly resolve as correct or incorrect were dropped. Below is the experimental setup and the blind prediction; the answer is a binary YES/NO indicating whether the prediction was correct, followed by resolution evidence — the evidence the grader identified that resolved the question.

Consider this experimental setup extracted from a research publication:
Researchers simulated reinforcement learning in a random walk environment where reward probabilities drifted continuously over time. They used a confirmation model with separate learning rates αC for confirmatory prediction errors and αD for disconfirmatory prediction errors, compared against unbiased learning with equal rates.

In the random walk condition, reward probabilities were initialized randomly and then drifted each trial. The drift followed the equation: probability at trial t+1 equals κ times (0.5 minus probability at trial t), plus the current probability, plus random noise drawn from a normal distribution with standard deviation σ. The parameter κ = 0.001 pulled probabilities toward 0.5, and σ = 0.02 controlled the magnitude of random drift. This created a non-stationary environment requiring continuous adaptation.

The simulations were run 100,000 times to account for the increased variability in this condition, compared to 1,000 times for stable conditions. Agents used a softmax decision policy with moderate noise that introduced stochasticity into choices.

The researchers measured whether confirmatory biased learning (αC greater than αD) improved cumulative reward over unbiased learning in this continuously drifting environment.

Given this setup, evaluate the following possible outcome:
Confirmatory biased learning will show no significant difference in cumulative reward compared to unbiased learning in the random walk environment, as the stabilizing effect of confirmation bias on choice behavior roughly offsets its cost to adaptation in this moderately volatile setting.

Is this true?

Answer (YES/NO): NO